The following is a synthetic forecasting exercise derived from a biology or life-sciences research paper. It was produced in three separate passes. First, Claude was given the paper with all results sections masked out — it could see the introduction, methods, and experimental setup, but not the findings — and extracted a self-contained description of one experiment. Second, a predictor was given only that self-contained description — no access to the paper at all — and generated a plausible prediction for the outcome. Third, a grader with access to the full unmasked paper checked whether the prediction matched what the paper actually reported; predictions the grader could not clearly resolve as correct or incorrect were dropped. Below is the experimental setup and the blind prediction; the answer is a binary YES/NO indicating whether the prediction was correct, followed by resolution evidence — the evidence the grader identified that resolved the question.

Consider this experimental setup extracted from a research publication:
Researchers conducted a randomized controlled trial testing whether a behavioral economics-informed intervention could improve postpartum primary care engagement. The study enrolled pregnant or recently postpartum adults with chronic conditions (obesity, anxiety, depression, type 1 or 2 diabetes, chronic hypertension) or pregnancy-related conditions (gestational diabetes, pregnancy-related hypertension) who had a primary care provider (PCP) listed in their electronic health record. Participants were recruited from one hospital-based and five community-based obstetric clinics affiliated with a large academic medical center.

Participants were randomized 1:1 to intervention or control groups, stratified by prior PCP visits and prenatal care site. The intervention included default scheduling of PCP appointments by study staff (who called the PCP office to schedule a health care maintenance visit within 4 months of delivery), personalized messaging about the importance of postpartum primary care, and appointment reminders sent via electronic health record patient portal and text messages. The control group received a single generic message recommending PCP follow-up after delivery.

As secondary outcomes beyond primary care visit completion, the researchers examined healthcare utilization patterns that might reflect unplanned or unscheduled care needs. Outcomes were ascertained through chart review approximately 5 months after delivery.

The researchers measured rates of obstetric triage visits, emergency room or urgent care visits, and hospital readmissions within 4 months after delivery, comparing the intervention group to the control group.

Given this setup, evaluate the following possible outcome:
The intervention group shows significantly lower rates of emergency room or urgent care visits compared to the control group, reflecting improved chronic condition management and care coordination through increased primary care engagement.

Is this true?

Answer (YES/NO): NO